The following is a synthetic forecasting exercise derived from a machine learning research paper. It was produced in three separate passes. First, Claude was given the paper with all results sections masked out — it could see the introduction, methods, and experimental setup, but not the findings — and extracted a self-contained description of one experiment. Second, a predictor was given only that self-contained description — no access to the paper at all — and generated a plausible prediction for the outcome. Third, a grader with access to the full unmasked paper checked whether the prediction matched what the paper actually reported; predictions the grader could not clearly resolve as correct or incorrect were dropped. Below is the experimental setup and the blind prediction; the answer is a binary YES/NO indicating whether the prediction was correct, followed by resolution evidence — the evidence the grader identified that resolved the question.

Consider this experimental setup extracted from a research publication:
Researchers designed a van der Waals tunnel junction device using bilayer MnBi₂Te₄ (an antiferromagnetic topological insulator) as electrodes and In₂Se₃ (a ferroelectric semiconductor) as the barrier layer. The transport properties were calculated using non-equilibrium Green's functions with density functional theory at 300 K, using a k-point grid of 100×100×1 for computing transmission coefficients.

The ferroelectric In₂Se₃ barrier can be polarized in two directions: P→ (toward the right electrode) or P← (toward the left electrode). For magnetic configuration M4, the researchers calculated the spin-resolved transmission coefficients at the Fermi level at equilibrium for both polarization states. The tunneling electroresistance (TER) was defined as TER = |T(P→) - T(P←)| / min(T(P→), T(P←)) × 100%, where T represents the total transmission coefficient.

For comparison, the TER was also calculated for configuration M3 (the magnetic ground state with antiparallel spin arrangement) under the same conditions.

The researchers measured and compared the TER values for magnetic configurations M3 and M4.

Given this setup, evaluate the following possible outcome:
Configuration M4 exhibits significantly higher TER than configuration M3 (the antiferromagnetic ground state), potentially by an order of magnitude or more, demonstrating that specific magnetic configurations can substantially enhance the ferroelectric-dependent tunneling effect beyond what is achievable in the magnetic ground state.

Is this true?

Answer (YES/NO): YES